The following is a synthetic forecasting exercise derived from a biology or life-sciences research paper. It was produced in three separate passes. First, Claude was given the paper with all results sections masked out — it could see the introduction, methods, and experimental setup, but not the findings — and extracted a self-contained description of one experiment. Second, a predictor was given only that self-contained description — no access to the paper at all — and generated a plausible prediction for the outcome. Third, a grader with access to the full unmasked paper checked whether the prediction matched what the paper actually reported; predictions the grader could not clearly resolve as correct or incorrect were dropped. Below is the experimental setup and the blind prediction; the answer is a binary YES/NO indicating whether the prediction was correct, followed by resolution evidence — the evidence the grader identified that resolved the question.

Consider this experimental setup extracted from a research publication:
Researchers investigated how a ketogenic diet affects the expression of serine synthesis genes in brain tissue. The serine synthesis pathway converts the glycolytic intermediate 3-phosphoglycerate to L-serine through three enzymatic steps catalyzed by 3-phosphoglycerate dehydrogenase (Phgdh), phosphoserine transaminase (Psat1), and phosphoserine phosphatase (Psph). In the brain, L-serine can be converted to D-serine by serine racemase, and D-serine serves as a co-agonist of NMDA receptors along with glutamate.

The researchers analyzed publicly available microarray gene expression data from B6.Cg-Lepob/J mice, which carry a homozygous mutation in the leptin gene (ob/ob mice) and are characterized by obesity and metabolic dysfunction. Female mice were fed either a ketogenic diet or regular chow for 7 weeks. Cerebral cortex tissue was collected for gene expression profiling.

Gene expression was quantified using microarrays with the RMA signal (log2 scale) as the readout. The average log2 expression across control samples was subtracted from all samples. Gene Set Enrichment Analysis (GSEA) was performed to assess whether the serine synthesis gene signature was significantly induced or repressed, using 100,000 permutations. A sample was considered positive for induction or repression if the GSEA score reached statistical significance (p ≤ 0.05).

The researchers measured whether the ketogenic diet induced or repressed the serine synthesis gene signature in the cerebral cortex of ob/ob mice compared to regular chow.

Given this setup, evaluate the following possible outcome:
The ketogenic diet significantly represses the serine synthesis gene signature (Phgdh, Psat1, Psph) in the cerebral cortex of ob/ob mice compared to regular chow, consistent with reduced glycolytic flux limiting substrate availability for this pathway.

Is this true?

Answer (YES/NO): NO